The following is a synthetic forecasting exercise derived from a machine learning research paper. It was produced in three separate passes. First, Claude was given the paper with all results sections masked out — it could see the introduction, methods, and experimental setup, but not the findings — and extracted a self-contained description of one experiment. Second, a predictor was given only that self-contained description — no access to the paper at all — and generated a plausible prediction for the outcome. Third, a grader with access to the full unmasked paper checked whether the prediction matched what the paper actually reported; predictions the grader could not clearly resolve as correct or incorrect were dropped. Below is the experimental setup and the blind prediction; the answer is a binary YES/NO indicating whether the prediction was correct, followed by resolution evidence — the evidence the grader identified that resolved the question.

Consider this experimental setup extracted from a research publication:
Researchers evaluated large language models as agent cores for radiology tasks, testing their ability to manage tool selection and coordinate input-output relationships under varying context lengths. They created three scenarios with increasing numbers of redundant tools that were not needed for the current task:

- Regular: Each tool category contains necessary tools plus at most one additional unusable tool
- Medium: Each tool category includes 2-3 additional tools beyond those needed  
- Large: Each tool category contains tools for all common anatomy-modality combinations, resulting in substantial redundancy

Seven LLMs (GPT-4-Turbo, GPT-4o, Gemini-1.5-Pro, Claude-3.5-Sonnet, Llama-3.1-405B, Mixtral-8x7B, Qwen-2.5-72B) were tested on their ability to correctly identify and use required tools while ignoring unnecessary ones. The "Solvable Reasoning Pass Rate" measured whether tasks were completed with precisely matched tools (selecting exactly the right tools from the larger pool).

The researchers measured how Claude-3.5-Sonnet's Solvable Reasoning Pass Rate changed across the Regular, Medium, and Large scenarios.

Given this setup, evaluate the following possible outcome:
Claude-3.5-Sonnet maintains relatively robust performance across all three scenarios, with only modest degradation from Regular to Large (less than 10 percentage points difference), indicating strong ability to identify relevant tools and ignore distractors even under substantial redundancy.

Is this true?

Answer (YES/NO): NO